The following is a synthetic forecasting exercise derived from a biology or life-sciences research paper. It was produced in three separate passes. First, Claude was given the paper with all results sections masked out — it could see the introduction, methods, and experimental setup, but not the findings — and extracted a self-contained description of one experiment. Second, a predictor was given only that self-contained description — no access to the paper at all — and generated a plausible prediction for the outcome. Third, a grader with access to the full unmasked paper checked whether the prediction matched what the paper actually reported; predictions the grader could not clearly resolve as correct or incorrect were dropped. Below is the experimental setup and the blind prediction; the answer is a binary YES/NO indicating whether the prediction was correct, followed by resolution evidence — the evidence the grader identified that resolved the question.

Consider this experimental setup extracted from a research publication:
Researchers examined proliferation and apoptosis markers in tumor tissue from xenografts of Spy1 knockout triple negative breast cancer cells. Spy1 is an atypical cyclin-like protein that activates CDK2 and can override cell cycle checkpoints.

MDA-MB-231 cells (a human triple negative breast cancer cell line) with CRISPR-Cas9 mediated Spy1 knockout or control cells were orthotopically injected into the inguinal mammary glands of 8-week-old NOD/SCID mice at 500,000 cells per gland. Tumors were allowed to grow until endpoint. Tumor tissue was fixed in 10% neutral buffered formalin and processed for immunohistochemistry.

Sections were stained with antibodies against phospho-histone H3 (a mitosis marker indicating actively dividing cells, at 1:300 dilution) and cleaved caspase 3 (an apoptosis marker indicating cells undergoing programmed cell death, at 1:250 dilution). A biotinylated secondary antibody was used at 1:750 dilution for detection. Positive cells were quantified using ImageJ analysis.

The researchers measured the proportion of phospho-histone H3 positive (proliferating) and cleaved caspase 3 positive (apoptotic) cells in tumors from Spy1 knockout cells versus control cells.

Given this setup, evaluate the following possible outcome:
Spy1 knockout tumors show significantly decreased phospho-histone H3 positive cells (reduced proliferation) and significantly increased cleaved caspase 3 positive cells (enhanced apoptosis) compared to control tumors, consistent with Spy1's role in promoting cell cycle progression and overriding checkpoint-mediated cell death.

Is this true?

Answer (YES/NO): NO